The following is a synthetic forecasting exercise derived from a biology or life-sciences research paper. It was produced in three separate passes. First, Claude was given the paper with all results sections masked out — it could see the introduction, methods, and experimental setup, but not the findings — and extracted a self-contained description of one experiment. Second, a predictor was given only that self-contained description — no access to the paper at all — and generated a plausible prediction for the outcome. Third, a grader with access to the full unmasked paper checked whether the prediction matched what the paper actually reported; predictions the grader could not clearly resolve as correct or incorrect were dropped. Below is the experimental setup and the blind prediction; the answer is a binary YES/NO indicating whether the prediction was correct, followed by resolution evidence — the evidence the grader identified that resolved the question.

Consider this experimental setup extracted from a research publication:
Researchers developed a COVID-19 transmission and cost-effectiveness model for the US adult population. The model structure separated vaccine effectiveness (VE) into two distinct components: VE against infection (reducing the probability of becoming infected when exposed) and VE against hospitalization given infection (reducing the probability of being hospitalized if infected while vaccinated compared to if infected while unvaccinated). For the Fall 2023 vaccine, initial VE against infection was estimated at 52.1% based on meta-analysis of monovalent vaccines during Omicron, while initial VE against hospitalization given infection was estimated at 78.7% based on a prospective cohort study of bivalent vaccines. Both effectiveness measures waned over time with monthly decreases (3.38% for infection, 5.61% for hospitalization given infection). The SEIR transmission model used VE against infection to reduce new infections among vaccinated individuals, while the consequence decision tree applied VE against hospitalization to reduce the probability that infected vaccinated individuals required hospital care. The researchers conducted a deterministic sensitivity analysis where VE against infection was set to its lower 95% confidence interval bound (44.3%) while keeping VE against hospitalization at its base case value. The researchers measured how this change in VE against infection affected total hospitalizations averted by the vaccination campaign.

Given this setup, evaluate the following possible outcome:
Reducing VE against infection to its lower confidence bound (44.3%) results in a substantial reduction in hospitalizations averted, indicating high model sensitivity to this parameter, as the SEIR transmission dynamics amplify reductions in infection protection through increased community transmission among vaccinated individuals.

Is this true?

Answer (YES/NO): YES